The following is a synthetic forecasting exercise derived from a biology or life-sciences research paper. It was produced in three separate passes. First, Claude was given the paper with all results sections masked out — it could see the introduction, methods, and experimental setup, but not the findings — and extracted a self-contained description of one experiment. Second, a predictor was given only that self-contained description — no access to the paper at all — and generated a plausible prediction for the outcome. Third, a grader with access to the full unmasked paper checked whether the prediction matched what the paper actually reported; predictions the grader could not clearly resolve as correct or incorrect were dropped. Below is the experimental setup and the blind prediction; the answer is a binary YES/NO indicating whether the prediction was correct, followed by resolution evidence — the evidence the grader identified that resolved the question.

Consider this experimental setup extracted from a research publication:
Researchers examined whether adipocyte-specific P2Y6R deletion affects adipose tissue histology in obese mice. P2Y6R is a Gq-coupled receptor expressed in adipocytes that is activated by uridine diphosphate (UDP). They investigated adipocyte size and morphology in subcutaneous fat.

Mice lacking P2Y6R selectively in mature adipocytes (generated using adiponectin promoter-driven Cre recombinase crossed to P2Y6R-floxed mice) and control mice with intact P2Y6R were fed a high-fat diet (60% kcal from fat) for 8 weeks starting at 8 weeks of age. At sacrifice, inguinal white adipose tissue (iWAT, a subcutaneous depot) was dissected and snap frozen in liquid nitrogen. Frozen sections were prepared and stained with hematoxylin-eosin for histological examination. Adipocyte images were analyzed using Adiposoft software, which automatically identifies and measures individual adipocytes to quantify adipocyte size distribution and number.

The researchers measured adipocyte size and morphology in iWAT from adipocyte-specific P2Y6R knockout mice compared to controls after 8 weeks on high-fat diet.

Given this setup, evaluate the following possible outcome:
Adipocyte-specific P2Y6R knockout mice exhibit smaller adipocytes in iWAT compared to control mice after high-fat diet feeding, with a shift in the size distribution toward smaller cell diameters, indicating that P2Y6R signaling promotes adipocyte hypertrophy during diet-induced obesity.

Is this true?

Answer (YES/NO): YES